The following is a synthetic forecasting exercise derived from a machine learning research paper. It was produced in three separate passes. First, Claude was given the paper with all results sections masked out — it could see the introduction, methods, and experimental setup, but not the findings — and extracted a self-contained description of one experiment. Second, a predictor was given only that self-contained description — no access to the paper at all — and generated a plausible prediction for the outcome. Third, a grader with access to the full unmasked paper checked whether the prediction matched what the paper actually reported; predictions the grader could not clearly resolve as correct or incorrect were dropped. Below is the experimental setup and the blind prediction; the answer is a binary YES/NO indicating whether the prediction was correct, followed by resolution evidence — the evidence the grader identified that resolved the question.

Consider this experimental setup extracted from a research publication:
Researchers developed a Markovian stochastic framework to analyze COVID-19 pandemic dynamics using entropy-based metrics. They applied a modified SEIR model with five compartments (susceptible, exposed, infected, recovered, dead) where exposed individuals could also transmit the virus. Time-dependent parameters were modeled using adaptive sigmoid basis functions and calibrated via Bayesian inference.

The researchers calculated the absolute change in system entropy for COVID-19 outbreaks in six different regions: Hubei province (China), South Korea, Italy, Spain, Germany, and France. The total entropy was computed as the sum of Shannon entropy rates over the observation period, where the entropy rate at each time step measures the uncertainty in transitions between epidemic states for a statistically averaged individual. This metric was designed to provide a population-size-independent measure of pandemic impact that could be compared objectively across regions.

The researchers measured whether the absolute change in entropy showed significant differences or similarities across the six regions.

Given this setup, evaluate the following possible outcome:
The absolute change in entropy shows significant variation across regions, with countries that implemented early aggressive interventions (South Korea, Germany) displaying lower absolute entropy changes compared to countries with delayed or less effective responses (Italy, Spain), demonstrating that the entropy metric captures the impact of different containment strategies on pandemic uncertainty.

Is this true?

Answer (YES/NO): YES